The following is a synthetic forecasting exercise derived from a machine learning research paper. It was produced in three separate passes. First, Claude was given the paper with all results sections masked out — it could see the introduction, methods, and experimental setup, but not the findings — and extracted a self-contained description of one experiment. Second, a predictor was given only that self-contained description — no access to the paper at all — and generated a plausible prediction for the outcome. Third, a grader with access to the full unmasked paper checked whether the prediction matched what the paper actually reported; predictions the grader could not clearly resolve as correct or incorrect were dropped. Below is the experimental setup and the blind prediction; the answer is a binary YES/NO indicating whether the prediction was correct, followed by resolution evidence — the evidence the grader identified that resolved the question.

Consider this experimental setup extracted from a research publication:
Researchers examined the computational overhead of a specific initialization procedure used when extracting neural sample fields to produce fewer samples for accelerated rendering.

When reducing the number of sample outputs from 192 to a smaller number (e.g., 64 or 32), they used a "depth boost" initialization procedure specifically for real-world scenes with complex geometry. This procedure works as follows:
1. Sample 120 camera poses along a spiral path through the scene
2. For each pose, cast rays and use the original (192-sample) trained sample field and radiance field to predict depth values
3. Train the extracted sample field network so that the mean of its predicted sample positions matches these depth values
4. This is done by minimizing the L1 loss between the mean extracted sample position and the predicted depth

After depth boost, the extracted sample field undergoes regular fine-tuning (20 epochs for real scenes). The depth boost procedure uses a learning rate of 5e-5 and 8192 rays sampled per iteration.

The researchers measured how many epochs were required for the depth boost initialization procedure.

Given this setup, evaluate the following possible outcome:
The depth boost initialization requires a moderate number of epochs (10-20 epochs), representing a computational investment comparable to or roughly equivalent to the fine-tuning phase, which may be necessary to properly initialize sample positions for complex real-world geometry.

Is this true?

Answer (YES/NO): NO